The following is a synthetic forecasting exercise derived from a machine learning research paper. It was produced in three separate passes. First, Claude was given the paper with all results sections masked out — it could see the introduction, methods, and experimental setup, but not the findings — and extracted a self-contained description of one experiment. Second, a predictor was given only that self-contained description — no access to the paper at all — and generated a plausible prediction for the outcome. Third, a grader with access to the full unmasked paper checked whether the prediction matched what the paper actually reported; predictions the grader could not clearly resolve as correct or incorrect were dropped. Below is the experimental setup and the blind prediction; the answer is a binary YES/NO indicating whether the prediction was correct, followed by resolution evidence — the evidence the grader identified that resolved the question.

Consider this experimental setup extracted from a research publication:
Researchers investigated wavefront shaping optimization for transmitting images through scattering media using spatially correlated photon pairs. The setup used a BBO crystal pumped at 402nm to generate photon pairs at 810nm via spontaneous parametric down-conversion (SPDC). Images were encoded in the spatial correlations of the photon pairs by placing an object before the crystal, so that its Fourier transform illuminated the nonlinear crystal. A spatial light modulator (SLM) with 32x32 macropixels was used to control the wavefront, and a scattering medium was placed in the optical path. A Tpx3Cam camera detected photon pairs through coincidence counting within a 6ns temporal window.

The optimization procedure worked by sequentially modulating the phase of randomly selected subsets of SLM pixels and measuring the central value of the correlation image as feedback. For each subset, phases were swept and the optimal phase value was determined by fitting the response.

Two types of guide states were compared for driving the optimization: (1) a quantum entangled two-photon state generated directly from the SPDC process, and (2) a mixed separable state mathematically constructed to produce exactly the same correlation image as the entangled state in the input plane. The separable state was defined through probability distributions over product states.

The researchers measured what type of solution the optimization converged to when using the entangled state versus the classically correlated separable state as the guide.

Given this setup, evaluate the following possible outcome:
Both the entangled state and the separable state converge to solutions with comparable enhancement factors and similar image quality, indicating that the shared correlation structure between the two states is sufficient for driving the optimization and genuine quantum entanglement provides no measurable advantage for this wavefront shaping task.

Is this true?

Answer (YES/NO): NO